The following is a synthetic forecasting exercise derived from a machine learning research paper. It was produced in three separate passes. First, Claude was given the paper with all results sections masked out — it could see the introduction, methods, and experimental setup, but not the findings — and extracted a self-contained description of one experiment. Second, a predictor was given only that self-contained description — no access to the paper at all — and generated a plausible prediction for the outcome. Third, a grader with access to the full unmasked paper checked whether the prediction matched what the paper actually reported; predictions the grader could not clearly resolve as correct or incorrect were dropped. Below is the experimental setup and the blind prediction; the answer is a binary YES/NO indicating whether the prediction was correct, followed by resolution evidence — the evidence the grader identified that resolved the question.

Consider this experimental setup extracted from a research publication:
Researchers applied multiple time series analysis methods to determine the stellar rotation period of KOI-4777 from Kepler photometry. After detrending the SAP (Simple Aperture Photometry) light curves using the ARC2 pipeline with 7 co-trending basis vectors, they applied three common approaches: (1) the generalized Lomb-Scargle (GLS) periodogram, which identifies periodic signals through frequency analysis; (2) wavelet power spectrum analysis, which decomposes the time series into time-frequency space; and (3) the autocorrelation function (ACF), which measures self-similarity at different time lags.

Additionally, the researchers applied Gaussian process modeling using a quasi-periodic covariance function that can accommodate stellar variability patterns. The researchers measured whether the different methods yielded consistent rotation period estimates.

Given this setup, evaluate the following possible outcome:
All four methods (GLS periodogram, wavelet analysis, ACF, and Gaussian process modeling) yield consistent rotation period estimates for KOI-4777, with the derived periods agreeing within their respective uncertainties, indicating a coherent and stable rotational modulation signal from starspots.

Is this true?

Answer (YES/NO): NO